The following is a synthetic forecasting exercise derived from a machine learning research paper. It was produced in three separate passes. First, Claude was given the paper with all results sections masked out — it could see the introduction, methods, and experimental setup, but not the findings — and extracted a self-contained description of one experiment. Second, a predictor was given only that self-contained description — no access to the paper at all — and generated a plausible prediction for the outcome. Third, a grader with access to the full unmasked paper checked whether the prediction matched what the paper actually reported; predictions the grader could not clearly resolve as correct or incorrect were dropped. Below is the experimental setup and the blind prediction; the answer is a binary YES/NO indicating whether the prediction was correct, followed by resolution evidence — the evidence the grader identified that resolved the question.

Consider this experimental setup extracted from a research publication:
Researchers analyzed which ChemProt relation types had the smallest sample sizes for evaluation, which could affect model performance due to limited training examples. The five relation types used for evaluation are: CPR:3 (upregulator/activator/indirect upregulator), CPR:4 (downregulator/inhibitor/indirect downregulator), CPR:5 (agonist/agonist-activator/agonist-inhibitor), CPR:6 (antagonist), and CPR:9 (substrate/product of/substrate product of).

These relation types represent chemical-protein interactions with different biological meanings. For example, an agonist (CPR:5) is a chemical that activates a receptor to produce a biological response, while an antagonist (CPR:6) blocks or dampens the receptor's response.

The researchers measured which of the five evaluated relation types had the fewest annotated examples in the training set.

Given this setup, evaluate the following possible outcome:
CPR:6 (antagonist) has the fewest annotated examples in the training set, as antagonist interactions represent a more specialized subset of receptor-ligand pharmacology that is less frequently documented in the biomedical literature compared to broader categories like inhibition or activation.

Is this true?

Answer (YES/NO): NO